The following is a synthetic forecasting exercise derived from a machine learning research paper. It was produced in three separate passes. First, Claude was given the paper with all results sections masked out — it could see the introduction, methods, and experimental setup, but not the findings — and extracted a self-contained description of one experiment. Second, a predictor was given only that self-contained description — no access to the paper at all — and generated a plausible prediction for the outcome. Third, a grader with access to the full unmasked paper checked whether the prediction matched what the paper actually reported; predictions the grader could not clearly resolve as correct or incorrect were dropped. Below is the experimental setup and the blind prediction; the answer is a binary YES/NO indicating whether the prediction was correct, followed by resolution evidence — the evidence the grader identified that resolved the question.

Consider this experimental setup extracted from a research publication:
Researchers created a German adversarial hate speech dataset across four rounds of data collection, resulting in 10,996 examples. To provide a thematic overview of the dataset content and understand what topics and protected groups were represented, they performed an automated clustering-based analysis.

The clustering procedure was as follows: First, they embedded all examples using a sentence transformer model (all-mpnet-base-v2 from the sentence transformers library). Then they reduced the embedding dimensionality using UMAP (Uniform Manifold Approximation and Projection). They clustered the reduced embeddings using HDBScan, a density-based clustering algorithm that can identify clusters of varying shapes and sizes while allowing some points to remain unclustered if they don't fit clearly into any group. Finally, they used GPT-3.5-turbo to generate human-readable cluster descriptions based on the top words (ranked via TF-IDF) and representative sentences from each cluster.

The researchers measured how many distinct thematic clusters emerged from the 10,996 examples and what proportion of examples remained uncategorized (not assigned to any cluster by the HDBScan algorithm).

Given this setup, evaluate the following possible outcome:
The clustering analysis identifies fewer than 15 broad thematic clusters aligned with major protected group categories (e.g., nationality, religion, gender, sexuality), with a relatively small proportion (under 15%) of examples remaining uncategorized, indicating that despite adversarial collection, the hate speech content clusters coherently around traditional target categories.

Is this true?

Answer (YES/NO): NO